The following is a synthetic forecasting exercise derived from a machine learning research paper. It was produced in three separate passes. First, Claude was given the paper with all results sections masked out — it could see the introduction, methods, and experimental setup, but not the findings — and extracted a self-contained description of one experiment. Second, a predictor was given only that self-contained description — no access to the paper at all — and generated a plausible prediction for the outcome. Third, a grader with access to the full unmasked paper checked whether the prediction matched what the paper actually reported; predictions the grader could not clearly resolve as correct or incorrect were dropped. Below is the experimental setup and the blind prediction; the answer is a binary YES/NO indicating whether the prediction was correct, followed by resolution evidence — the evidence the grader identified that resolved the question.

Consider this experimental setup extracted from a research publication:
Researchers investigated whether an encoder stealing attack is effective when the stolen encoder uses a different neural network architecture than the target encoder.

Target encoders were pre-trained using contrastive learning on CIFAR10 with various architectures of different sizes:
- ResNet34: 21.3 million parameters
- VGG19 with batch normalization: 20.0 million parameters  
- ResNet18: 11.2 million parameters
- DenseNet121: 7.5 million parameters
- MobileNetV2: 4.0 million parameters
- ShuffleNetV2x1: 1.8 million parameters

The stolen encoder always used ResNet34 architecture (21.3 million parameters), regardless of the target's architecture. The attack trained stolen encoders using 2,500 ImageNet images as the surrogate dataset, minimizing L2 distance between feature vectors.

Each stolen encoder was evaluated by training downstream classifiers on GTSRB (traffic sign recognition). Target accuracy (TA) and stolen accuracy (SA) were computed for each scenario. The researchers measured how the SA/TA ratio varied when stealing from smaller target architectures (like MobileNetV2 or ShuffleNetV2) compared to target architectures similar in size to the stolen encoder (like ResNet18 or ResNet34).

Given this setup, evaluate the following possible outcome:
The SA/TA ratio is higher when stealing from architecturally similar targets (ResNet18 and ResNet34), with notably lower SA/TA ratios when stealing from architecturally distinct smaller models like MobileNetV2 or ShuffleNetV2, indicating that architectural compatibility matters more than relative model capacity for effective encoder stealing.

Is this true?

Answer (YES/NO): NO